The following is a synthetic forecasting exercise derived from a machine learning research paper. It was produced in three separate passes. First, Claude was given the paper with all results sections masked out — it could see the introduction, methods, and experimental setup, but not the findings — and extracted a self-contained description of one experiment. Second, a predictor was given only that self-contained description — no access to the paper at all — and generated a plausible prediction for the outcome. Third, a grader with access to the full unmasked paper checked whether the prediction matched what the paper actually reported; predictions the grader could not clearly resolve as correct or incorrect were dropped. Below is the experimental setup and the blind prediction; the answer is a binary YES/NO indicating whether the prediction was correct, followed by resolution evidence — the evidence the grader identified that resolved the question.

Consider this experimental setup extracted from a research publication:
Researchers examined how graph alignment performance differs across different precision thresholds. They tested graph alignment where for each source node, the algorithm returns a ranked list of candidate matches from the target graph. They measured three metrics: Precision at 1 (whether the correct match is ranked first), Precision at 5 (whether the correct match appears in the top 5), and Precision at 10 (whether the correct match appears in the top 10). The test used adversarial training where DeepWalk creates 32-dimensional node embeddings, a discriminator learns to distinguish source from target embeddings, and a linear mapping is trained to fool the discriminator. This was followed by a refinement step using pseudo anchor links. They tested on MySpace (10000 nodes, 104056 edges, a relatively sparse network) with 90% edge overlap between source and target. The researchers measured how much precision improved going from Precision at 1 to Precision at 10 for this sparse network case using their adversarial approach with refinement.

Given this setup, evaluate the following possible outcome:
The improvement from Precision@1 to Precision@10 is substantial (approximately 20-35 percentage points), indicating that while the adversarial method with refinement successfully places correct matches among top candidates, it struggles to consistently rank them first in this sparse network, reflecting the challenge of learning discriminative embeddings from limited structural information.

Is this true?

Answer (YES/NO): YES